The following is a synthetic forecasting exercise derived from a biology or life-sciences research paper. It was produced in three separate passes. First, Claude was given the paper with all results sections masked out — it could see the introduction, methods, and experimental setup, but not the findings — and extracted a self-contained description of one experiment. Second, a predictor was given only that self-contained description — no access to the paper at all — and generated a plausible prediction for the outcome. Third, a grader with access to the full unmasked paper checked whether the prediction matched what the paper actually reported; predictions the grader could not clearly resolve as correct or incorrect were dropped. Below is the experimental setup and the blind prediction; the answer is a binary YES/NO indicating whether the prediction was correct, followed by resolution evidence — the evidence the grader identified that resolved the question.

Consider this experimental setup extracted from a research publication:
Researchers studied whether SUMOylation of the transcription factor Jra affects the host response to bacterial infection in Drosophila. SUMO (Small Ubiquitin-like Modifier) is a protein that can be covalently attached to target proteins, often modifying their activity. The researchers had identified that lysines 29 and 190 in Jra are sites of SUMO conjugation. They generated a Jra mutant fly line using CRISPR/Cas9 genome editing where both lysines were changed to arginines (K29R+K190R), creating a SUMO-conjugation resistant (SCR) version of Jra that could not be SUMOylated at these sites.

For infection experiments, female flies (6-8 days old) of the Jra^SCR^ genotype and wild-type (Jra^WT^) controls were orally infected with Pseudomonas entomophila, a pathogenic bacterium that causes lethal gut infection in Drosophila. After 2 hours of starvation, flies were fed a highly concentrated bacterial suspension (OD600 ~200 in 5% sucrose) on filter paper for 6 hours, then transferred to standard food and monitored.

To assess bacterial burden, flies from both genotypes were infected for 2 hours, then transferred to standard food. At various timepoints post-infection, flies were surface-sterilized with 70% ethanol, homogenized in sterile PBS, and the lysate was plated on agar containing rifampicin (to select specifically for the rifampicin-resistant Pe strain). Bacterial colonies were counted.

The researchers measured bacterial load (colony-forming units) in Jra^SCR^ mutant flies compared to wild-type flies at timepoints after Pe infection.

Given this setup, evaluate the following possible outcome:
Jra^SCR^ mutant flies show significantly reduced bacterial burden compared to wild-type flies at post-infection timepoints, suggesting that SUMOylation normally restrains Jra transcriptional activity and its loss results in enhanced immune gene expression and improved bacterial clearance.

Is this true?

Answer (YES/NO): NO